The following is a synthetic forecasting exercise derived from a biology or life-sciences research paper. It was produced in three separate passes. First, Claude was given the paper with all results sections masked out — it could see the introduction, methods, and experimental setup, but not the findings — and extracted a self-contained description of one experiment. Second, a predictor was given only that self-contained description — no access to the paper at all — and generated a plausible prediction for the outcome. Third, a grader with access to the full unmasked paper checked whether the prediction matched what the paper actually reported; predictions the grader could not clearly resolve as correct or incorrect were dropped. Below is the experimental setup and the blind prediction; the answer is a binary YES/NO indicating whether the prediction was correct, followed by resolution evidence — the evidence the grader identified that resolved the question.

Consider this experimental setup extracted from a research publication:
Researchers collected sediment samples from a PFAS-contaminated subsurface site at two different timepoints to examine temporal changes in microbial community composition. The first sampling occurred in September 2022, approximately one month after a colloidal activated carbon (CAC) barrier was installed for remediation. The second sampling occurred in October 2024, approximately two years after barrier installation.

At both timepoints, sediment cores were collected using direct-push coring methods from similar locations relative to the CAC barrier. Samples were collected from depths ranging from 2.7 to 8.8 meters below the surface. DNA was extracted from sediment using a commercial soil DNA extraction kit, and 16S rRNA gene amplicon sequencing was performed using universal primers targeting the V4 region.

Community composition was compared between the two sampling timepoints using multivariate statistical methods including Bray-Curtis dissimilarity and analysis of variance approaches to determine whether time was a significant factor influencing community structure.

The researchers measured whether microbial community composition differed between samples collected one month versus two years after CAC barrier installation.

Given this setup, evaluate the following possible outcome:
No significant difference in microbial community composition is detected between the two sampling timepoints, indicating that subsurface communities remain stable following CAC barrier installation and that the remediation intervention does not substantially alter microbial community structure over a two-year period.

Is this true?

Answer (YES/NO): NO